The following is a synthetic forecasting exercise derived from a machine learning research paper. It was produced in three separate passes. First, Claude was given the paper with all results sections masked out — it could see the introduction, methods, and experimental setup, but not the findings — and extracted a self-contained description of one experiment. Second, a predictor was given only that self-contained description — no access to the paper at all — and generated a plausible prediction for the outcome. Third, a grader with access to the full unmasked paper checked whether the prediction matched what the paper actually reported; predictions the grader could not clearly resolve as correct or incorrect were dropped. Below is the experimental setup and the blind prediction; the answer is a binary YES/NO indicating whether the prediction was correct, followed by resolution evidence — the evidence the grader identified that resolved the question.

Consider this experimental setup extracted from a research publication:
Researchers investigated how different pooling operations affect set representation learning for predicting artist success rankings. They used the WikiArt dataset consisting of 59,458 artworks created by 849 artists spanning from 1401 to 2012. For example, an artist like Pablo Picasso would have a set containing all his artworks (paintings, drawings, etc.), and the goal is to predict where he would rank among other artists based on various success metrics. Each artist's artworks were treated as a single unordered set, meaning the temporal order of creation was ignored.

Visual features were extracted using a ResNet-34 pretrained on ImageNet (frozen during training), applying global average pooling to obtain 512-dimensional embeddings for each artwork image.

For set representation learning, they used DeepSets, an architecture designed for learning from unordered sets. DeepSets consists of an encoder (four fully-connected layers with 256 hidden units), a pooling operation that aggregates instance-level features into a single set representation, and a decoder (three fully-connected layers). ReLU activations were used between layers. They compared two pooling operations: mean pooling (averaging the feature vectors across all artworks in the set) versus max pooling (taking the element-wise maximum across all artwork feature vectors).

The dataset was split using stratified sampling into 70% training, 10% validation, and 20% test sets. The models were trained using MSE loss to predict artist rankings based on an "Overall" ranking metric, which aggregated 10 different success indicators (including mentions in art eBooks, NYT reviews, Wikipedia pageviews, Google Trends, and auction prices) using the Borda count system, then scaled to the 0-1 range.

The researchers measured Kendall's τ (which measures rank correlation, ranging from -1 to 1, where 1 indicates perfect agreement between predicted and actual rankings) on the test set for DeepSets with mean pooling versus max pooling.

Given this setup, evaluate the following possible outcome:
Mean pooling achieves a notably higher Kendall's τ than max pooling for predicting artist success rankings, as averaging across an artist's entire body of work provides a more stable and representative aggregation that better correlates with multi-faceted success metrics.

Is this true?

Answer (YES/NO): NO